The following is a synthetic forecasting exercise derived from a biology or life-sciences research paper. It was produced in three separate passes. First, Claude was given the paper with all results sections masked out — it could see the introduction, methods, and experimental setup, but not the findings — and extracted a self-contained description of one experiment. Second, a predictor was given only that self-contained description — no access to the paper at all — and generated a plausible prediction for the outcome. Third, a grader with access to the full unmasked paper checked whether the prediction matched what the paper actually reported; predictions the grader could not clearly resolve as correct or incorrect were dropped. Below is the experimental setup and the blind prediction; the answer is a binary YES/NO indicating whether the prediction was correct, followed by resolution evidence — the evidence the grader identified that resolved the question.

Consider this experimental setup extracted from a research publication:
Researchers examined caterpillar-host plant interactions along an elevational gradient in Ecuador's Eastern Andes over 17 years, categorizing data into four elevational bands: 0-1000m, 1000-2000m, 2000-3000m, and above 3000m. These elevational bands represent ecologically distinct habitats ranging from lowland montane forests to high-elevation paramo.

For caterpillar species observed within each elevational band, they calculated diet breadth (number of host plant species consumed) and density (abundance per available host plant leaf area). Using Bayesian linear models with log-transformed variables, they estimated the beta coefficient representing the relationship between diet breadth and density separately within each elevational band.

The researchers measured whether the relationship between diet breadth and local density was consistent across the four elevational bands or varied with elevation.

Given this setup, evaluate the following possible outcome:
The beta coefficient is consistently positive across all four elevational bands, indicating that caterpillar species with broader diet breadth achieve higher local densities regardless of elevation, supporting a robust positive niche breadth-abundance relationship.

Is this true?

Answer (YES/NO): NO